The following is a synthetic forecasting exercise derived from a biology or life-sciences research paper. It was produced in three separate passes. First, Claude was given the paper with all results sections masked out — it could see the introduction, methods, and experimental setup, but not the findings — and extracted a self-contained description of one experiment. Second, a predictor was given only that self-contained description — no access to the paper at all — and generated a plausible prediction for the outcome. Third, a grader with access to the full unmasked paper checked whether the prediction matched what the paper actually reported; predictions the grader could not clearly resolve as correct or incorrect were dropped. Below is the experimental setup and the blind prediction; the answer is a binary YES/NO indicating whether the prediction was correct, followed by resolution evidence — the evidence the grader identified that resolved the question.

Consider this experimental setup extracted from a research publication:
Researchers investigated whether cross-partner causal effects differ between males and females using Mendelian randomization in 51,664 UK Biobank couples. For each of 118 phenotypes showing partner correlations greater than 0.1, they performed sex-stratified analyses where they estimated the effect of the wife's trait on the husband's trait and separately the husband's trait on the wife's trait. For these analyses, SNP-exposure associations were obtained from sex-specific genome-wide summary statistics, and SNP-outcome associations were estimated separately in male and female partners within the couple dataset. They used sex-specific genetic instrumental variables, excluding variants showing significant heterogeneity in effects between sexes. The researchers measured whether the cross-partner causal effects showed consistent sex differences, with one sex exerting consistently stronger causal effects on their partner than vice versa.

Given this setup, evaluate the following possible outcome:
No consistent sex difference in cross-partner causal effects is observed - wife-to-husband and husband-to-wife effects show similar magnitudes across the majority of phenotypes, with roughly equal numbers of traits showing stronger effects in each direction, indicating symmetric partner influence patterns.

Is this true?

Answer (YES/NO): NO